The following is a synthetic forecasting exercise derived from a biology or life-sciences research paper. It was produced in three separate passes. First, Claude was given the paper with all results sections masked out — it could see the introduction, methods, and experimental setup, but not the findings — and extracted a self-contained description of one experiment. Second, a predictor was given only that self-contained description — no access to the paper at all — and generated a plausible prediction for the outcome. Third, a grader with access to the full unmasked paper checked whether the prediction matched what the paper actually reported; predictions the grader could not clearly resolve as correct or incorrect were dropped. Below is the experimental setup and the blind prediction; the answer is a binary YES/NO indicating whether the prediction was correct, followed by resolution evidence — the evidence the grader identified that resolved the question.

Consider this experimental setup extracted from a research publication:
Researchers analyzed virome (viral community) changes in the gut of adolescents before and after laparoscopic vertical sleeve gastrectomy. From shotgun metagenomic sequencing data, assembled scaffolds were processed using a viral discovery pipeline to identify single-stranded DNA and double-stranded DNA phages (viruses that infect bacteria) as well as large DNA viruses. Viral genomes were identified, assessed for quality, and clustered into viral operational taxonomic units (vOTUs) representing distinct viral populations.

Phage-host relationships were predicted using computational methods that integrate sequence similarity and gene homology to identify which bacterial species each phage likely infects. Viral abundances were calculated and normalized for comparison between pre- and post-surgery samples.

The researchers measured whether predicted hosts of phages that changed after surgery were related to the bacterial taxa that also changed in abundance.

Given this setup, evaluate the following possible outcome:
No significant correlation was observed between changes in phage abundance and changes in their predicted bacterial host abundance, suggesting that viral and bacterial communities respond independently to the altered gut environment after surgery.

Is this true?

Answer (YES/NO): NO